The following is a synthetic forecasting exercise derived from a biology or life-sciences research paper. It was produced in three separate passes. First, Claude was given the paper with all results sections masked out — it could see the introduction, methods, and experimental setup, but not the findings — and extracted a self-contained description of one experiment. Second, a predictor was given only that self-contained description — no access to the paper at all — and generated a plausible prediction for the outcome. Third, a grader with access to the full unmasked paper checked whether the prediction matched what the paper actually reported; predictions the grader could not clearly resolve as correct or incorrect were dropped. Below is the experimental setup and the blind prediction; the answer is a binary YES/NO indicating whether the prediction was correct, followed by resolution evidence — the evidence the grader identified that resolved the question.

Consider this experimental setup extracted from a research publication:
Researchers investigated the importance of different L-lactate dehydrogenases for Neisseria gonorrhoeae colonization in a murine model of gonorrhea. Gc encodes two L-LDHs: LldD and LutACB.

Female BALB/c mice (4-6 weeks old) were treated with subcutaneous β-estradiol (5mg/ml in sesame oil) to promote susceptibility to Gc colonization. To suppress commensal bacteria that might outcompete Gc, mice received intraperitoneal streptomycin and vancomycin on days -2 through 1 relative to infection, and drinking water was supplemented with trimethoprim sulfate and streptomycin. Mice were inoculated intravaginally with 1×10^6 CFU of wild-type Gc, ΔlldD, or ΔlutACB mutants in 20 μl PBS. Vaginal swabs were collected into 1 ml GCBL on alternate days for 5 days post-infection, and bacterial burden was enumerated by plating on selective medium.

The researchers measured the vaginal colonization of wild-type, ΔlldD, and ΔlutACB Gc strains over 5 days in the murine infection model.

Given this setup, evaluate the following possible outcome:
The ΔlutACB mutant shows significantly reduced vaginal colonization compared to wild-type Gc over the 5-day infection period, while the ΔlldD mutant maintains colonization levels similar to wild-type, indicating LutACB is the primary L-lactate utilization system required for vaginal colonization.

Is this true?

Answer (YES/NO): NO